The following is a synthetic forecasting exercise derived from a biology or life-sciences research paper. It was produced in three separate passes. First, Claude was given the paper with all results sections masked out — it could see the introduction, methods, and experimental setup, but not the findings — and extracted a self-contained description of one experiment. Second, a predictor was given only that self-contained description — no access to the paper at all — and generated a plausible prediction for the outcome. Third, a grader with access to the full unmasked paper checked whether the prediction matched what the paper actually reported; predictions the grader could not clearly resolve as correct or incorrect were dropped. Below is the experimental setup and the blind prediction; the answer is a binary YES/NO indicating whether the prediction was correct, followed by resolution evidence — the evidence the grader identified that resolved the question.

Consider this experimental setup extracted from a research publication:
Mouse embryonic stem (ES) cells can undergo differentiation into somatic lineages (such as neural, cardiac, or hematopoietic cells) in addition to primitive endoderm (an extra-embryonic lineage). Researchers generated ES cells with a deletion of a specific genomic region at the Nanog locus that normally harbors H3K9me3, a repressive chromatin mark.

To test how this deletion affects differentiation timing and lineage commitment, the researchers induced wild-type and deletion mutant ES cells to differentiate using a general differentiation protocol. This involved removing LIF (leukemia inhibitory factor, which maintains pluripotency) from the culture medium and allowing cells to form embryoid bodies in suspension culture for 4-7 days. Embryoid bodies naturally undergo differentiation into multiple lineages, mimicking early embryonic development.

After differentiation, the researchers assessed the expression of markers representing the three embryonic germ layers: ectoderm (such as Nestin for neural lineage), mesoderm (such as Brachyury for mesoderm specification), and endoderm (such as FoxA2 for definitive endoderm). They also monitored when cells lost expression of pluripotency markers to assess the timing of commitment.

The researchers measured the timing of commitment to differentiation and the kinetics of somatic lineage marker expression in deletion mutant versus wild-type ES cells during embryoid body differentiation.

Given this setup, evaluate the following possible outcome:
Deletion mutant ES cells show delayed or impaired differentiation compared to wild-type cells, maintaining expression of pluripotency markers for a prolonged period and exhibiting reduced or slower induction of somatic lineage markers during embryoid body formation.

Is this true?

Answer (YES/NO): YES